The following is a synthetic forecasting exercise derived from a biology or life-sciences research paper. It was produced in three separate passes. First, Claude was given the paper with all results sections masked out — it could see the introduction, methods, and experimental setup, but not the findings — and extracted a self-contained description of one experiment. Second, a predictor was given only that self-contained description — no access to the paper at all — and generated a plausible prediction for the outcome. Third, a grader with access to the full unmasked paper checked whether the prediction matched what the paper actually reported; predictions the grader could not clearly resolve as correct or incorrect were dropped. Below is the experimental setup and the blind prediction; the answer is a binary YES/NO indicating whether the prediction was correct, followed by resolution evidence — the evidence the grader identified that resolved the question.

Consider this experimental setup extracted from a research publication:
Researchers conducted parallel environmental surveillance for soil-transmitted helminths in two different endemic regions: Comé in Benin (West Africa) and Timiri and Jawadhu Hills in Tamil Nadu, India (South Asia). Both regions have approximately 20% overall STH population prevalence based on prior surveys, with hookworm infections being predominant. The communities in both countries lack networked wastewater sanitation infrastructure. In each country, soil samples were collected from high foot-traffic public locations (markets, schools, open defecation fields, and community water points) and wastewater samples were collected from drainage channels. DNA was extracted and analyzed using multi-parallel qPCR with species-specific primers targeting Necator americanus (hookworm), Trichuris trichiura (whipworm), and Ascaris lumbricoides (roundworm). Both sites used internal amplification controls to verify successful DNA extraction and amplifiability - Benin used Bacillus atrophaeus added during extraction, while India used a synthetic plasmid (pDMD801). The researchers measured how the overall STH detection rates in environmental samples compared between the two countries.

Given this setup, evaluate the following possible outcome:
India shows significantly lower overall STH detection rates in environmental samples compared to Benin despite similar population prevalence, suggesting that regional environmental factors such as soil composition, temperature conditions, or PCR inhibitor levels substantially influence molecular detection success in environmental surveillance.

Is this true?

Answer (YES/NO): NO